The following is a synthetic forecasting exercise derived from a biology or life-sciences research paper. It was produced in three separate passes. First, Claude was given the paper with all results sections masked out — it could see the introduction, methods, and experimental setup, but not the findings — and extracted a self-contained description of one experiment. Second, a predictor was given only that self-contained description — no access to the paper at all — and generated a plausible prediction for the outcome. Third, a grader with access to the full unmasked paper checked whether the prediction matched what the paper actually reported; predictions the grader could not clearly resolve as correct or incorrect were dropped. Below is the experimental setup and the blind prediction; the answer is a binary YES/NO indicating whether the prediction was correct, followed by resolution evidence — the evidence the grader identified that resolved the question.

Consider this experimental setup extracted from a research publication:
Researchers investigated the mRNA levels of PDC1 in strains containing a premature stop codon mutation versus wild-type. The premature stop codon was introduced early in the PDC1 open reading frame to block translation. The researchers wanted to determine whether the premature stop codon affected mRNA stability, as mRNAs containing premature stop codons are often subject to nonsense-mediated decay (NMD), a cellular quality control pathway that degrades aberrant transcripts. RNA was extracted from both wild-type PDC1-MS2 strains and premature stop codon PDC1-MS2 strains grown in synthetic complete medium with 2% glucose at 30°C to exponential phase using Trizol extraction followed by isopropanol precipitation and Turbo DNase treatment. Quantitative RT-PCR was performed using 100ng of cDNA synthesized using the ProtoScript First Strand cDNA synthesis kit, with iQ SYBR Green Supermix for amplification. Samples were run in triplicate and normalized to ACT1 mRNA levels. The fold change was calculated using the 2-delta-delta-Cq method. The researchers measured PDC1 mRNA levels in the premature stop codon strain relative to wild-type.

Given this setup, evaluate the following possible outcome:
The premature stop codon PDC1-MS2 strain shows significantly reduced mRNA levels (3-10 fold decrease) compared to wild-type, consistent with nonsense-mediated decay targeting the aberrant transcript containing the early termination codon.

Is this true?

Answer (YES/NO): YES